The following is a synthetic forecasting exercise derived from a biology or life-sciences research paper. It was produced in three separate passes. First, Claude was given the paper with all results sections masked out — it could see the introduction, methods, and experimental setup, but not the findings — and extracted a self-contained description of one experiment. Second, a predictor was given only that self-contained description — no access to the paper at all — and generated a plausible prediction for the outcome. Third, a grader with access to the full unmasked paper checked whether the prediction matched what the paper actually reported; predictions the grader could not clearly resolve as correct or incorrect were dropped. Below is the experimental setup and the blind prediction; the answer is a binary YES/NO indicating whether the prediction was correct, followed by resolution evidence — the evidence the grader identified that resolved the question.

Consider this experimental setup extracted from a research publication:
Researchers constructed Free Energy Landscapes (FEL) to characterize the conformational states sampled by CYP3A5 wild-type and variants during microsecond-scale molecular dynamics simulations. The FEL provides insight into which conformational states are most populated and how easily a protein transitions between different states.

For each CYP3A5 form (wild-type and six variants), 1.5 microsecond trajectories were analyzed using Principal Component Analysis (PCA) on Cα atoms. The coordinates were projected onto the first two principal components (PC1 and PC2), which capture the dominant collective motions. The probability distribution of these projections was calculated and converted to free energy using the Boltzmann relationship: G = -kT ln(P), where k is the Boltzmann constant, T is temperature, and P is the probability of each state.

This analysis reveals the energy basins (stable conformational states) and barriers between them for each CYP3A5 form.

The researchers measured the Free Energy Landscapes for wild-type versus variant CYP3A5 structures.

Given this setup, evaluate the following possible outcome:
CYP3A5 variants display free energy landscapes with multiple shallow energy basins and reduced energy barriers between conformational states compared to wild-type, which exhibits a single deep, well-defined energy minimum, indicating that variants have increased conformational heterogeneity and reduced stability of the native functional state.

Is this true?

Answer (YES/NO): NO